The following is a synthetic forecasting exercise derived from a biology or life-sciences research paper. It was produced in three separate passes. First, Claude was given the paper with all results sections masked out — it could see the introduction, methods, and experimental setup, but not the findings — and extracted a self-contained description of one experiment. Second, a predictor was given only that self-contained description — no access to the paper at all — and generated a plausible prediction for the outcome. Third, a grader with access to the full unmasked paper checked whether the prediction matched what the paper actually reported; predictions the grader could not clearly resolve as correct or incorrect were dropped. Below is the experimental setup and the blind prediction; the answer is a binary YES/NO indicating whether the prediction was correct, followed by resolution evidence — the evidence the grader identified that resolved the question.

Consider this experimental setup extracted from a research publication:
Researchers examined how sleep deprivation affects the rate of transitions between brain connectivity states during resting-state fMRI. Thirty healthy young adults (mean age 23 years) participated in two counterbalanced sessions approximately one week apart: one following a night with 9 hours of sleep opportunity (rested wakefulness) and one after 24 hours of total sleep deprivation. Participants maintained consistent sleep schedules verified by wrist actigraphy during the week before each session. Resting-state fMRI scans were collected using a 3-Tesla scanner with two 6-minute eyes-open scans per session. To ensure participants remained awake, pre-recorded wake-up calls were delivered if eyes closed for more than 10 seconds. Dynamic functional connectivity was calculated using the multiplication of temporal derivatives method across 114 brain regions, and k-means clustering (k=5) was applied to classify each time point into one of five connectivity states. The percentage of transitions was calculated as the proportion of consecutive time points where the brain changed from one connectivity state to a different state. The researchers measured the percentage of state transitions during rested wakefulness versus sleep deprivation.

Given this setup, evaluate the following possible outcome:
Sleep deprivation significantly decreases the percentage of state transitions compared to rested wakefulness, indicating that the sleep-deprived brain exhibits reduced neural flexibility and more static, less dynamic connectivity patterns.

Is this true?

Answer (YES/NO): YES